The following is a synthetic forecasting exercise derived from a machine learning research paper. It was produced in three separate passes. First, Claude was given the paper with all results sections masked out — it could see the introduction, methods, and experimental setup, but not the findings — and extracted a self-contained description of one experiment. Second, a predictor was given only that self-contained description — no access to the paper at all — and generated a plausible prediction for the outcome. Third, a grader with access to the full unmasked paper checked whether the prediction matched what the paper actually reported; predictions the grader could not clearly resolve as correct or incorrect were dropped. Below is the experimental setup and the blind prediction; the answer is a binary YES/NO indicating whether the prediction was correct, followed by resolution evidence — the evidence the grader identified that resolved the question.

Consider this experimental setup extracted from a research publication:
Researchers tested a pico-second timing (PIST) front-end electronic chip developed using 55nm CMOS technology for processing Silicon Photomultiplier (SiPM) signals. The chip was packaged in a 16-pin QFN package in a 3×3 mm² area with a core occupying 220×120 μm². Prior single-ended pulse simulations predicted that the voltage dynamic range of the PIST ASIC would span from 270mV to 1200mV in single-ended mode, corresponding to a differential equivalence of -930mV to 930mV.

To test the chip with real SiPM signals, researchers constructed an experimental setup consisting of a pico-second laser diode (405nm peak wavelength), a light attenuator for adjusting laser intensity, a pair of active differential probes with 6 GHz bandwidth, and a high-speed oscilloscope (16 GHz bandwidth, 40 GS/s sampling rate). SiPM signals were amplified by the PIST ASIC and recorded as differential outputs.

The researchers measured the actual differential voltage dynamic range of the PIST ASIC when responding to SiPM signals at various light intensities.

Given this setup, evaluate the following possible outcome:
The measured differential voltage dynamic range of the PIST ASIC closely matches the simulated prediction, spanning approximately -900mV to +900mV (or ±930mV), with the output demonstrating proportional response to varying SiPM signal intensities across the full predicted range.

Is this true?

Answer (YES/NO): NO